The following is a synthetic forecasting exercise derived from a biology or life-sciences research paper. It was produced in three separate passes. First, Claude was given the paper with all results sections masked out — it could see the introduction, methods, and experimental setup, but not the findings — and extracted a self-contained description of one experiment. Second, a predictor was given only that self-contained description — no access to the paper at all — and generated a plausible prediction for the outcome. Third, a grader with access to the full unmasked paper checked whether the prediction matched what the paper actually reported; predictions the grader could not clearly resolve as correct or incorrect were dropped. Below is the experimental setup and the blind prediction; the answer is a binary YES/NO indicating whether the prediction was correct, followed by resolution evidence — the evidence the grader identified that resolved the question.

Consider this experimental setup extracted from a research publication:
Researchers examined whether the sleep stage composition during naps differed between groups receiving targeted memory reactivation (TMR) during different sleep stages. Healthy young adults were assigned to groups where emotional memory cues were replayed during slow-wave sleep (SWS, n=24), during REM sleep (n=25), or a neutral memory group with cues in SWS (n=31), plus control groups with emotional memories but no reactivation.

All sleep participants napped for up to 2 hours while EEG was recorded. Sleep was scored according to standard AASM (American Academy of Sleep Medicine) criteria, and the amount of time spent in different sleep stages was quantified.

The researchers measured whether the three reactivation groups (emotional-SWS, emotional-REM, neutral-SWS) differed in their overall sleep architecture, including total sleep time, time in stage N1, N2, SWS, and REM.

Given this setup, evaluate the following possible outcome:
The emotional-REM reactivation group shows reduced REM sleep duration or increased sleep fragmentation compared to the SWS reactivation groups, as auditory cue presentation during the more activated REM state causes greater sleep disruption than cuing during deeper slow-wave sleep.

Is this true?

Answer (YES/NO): NO